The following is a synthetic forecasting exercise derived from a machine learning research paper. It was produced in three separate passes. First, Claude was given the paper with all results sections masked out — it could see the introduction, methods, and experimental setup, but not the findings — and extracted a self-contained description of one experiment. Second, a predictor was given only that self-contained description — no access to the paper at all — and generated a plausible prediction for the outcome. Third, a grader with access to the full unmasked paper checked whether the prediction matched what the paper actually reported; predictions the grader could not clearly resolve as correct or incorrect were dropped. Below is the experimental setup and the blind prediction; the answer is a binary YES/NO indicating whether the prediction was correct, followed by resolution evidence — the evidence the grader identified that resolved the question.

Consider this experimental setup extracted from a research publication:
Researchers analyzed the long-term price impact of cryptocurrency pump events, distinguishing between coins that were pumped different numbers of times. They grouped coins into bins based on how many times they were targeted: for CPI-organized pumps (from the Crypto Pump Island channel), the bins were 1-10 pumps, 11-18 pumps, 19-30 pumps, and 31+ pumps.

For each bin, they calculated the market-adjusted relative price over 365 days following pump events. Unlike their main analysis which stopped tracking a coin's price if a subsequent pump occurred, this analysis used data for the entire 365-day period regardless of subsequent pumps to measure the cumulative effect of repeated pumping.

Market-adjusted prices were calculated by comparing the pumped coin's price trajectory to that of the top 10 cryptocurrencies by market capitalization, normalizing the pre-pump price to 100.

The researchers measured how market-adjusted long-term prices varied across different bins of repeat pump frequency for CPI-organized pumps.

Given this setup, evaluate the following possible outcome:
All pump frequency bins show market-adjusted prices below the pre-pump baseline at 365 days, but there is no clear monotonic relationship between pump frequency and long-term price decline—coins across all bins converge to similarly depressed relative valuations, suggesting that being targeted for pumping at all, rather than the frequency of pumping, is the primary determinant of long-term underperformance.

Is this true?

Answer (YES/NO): NO